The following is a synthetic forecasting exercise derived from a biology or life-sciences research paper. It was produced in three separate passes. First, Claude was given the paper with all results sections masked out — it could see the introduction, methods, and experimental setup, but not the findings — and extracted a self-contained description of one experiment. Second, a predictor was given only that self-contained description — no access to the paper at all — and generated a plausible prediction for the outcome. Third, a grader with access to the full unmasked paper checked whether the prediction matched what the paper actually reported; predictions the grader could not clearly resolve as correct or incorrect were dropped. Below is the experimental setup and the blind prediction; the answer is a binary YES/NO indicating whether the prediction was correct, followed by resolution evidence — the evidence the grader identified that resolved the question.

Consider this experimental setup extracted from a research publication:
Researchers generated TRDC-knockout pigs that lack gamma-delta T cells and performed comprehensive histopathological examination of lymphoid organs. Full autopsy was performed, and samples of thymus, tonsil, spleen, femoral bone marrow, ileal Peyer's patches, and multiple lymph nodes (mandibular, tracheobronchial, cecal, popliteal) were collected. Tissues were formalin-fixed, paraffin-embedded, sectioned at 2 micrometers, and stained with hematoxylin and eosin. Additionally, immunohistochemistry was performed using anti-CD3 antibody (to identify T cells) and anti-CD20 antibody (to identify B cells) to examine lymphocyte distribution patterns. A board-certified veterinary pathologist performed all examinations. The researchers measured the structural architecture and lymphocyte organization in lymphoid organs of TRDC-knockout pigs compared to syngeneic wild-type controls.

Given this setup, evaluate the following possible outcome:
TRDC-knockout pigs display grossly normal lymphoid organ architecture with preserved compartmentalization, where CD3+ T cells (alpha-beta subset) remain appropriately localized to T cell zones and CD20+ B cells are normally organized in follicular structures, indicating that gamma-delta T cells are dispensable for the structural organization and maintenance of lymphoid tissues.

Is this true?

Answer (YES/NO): YES